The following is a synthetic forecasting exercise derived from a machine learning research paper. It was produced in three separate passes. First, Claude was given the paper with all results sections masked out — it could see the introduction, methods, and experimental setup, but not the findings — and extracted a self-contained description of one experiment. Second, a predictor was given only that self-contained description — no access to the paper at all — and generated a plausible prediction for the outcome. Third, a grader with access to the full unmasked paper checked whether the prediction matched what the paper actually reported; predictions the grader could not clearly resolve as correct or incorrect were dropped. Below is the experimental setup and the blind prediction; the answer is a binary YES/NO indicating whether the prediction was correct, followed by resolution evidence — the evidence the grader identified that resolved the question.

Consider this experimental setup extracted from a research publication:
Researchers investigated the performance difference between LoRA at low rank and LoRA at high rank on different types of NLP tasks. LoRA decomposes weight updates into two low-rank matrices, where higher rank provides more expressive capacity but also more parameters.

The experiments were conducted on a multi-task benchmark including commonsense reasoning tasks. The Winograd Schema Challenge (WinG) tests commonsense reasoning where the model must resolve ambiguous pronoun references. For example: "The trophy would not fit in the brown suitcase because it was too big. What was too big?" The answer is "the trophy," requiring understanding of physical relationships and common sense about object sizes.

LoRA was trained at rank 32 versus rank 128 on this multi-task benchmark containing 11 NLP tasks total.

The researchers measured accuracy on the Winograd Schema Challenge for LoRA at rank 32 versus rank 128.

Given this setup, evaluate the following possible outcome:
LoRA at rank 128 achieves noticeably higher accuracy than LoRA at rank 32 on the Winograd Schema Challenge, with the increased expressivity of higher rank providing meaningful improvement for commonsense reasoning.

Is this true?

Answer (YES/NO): YES